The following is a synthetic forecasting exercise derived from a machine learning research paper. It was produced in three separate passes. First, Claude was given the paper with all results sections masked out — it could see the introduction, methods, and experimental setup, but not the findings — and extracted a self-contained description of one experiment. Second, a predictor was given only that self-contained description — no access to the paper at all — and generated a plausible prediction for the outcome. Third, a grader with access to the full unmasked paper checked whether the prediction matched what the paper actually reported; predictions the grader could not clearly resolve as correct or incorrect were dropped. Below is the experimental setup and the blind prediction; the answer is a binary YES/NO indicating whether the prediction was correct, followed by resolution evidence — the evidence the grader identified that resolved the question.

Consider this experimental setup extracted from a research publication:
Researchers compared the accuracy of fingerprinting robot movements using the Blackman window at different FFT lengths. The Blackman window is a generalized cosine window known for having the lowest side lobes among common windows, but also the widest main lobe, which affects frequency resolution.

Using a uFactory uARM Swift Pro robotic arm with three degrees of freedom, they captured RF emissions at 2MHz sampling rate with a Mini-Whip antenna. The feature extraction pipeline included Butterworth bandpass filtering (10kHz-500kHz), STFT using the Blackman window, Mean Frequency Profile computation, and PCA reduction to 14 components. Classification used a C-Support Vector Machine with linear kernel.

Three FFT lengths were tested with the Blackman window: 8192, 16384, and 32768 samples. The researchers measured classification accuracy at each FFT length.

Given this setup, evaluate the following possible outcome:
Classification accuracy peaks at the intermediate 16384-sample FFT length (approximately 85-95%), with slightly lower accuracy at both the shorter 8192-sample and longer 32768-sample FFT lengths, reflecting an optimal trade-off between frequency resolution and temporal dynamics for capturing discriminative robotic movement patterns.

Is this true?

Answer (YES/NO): NO